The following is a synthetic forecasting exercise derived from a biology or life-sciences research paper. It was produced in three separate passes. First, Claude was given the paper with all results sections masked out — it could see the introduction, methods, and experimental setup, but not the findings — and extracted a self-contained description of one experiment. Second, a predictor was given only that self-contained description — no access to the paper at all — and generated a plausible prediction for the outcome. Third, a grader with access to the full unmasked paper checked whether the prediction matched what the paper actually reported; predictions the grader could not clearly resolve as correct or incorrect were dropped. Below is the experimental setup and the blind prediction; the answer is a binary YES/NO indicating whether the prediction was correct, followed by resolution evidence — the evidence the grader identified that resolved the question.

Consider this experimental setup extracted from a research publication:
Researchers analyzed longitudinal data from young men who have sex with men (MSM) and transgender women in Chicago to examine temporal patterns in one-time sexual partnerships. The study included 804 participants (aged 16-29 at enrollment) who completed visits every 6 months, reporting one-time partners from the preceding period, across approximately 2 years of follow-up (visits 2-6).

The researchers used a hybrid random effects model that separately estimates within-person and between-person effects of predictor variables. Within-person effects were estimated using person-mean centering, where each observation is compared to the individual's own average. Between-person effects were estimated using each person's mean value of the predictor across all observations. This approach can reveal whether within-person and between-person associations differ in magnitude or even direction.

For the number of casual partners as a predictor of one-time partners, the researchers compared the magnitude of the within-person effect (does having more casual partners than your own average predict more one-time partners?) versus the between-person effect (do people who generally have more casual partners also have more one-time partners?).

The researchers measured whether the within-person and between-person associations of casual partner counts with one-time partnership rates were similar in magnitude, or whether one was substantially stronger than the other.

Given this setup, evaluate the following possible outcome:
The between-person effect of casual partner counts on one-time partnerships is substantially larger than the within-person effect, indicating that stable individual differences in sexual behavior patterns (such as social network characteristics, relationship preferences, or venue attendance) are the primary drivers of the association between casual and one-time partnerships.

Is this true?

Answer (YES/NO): YES